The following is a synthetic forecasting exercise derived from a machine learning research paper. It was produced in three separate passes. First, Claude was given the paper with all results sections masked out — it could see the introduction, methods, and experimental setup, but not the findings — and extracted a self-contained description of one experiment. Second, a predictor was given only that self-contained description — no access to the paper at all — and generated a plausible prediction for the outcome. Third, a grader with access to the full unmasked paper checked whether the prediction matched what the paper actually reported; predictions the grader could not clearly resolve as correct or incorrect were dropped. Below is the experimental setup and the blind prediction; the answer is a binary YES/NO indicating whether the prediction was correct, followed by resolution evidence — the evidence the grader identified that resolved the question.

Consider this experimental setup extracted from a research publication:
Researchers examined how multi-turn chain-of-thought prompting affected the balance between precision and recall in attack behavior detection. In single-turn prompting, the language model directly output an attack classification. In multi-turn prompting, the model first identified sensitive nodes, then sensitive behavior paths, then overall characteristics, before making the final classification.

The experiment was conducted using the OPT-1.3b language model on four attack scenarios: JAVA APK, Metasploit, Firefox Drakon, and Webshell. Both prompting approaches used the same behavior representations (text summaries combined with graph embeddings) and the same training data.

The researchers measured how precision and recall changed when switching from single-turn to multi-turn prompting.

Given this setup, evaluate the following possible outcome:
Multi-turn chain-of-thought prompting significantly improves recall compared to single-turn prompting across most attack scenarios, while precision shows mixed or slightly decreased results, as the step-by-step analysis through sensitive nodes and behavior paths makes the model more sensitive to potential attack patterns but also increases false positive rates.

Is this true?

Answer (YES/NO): NO